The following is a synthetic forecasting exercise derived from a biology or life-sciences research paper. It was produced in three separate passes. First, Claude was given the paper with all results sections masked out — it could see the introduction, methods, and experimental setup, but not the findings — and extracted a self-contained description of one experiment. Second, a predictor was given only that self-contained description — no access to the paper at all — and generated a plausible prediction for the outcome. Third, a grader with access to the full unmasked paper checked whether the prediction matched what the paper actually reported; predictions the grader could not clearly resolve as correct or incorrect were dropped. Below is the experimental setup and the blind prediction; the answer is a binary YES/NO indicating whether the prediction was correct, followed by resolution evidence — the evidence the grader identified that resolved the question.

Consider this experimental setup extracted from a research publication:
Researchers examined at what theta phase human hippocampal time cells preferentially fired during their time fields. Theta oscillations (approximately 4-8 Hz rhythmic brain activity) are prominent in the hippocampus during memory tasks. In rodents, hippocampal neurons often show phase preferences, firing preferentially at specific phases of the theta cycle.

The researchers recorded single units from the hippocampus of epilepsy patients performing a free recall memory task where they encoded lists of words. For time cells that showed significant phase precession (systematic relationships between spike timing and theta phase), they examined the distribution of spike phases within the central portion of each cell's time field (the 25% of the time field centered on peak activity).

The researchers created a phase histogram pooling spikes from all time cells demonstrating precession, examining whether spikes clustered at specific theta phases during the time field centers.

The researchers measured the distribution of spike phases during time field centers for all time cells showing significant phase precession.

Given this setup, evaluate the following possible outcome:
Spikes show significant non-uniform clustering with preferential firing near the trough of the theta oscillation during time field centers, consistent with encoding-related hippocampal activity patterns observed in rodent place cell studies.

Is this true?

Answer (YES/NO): YES